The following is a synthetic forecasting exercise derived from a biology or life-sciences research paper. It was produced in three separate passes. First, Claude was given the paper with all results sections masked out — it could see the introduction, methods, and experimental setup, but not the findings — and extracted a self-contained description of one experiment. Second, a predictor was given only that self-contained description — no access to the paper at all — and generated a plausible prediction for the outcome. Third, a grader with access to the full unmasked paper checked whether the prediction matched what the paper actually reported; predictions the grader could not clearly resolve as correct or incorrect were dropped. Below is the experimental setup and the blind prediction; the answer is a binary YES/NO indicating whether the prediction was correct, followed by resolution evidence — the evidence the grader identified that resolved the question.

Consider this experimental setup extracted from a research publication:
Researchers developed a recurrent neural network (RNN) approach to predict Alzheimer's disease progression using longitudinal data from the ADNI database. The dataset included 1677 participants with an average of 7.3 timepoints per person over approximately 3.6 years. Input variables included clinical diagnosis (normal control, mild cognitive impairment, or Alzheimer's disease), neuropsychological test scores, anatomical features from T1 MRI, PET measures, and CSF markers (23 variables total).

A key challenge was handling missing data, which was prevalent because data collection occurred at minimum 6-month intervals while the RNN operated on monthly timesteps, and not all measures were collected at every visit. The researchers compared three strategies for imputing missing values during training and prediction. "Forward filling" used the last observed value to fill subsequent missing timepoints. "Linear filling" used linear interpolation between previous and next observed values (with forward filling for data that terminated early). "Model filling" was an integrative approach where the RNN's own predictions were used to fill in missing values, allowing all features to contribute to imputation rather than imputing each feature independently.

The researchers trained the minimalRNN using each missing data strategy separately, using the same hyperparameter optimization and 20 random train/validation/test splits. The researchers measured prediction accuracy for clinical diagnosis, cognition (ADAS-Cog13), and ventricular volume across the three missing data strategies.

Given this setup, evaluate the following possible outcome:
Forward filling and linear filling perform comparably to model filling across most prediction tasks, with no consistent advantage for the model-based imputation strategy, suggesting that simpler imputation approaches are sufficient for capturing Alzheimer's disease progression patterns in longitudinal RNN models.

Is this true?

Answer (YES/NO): NO